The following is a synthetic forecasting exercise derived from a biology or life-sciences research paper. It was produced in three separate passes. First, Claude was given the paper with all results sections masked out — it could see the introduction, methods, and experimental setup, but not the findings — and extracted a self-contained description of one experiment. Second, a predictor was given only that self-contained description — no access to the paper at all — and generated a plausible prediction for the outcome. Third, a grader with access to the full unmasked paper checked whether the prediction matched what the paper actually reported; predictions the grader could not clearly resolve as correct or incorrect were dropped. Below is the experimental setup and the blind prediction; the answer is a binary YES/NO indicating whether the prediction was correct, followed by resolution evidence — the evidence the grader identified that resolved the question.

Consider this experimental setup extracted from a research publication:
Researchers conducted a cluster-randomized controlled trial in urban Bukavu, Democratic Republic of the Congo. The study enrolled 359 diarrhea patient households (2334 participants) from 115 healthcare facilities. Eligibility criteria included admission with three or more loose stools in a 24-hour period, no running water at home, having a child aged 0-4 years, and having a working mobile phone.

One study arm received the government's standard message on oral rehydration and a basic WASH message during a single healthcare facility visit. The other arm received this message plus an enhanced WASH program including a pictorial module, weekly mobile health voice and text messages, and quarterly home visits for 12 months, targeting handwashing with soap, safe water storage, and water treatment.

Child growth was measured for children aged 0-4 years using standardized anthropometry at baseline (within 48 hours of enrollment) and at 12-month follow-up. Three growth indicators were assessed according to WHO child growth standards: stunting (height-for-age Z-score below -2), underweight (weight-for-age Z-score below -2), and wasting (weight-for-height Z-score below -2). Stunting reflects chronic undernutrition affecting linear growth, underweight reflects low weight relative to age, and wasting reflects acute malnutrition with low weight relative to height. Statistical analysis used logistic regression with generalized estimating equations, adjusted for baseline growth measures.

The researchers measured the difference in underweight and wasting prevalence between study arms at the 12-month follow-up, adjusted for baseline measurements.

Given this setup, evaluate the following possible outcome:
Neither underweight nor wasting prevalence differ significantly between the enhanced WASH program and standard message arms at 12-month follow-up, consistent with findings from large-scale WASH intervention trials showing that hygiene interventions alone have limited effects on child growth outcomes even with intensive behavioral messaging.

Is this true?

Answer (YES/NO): YES